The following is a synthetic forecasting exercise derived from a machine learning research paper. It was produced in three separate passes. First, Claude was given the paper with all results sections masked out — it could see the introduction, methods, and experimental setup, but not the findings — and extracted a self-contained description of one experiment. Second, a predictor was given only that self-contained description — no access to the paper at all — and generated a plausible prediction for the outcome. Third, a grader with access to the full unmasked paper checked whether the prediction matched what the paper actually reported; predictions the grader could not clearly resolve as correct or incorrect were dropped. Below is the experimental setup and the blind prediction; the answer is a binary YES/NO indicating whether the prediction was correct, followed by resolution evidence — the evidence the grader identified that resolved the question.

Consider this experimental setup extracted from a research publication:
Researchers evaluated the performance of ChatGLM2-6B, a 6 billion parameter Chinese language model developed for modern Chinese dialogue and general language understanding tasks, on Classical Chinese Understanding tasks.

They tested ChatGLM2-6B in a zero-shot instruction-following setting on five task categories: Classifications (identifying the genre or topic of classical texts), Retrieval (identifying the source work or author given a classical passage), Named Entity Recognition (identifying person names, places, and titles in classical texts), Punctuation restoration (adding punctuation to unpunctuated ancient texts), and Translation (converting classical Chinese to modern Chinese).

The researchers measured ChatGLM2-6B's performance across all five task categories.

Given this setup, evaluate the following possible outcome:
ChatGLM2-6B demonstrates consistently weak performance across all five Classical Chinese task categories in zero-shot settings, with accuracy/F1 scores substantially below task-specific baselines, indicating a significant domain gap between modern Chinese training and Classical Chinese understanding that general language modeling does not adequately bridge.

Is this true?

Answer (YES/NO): NO